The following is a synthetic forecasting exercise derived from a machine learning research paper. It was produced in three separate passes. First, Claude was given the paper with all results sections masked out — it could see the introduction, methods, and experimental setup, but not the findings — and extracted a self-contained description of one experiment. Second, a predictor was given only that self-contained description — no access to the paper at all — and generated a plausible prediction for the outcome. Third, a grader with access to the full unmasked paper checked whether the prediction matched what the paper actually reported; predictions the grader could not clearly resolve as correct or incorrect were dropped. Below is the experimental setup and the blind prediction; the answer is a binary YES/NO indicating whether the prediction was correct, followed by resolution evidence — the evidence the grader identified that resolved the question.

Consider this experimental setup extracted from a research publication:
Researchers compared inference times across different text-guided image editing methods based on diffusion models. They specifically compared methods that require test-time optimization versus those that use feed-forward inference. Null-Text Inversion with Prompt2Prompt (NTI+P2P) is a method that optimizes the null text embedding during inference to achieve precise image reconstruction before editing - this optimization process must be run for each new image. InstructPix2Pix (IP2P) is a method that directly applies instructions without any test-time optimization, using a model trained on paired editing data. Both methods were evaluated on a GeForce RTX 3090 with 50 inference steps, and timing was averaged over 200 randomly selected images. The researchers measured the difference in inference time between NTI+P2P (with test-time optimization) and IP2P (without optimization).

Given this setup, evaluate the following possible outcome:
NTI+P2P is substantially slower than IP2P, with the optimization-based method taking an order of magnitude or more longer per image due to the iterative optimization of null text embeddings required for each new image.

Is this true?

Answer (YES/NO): YES